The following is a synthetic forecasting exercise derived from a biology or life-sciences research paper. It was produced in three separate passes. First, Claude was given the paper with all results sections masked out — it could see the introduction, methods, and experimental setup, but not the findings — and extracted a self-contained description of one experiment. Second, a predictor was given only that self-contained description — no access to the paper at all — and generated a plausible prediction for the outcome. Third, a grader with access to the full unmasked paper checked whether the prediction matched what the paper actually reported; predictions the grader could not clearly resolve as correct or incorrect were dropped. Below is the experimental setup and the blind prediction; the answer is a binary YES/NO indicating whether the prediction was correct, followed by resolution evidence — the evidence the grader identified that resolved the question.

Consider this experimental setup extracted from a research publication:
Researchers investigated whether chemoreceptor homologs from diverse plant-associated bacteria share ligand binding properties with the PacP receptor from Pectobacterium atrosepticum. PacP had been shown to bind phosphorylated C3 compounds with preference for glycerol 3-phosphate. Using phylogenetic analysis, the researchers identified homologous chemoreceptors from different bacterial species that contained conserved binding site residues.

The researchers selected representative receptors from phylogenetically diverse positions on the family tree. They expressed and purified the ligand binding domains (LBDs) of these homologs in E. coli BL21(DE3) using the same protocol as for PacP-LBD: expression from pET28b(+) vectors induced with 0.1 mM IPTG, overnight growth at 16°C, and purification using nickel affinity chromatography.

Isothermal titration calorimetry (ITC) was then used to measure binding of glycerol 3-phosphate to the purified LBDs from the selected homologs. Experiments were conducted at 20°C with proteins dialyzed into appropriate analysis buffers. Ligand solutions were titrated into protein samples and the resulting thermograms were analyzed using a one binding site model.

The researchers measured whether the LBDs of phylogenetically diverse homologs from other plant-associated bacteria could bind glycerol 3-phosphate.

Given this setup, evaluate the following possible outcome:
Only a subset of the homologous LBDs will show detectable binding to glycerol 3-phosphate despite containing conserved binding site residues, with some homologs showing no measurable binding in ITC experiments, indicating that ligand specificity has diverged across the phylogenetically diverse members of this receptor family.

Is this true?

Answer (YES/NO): YES